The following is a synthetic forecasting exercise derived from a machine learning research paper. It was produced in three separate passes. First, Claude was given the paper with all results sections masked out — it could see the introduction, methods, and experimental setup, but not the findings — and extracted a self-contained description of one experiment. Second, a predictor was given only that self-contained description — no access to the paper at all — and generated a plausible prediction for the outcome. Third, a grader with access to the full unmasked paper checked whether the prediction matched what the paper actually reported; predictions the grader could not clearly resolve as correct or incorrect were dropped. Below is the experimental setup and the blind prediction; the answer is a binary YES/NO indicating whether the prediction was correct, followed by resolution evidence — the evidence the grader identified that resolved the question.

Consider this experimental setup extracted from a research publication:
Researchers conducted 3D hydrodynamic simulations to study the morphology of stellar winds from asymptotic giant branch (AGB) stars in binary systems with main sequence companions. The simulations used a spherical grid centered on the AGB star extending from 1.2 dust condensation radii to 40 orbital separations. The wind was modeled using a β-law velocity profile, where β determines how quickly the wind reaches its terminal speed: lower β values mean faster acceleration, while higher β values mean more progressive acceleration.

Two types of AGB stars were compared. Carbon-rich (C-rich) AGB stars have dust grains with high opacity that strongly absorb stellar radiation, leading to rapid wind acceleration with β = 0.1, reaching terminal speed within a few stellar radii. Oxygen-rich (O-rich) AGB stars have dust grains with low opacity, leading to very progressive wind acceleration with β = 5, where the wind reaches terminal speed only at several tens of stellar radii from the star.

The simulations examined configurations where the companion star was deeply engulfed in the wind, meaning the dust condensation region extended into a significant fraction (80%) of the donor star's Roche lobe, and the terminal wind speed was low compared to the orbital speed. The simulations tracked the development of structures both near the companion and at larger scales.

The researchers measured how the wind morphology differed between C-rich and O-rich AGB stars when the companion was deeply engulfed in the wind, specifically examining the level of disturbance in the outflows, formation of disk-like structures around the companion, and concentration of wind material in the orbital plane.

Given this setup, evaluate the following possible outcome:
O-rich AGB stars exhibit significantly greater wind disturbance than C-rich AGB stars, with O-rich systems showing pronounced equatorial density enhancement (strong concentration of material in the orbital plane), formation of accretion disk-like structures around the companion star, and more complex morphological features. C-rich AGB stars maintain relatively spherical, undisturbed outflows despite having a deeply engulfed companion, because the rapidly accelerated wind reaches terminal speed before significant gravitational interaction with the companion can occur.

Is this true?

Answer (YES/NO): NO